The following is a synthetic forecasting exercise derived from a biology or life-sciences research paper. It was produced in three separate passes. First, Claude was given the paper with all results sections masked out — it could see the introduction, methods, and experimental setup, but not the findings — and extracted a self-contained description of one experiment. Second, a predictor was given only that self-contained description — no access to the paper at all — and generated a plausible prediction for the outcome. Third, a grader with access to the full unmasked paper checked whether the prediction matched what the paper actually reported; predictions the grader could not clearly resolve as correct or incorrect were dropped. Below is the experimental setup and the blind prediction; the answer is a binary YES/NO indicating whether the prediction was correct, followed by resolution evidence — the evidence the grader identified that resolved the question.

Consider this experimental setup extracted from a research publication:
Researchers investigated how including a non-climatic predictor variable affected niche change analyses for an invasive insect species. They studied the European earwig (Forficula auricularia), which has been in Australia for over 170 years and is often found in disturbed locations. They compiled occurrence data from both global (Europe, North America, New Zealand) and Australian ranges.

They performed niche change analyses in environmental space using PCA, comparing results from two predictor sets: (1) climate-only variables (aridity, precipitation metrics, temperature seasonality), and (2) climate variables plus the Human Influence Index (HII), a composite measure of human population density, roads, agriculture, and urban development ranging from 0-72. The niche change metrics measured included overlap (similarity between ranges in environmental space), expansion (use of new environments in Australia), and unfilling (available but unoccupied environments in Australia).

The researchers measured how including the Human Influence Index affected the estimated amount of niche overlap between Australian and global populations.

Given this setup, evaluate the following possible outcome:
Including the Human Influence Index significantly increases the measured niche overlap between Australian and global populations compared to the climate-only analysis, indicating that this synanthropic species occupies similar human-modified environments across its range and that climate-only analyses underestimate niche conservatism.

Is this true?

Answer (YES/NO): NO